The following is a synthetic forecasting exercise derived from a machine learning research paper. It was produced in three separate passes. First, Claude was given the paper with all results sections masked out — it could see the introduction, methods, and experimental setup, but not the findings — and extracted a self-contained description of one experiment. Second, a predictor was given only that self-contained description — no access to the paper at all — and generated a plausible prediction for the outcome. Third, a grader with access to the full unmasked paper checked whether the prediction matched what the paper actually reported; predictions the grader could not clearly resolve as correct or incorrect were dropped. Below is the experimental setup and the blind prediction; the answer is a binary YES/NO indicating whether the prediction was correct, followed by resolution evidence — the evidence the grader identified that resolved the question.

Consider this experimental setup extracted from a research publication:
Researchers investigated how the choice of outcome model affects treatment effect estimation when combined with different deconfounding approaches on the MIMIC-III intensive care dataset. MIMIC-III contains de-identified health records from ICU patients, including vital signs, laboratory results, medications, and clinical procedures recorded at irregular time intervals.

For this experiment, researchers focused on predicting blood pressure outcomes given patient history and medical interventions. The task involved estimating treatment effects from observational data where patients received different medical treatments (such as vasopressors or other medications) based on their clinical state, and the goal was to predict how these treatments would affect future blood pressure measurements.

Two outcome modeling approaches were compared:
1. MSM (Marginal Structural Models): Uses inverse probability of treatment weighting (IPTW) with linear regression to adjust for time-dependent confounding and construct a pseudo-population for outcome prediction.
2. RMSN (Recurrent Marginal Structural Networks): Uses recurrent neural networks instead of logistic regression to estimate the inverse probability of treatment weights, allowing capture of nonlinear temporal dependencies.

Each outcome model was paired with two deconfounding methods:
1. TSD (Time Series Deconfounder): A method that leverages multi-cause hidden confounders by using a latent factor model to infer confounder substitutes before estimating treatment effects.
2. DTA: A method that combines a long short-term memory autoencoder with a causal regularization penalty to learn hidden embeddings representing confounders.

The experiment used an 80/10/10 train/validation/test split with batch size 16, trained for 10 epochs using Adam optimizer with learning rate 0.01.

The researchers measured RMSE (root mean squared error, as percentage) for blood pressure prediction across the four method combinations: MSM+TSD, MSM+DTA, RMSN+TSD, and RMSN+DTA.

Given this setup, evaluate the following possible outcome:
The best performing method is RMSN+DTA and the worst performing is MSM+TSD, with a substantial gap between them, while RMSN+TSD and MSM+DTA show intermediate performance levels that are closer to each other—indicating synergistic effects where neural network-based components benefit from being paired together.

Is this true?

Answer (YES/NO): NO